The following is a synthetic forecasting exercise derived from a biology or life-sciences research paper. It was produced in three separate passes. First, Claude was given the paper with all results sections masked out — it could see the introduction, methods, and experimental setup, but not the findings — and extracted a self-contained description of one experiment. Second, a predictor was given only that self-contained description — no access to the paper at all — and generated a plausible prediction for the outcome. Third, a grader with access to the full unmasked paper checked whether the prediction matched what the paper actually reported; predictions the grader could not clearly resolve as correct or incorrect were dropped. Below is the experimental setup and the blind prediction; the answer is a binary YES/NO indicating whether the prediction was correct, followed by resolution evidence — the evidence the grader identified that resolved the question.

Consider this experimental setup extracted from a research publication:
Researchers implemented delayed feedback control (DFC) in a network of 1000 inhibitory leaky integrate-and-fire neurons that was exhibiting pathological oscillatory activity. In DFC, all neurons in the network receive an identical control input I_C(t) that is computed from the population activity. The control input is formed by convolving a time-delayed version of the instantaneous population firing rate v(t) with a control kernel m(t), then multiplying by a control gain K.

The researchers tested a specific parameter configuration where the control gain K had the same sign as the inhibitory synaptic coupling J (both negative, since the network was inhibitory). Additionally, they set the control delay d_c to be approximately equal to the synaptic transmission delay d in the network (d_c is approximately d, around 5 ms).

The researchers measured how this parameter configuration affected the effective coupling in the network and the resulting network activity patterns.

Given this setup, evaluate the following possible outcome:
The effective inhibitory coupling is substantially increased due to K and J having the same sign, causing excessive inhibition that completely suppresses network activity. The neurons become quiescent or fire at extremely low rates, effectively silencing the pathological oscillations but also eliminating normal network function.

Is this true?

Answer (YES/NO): NO